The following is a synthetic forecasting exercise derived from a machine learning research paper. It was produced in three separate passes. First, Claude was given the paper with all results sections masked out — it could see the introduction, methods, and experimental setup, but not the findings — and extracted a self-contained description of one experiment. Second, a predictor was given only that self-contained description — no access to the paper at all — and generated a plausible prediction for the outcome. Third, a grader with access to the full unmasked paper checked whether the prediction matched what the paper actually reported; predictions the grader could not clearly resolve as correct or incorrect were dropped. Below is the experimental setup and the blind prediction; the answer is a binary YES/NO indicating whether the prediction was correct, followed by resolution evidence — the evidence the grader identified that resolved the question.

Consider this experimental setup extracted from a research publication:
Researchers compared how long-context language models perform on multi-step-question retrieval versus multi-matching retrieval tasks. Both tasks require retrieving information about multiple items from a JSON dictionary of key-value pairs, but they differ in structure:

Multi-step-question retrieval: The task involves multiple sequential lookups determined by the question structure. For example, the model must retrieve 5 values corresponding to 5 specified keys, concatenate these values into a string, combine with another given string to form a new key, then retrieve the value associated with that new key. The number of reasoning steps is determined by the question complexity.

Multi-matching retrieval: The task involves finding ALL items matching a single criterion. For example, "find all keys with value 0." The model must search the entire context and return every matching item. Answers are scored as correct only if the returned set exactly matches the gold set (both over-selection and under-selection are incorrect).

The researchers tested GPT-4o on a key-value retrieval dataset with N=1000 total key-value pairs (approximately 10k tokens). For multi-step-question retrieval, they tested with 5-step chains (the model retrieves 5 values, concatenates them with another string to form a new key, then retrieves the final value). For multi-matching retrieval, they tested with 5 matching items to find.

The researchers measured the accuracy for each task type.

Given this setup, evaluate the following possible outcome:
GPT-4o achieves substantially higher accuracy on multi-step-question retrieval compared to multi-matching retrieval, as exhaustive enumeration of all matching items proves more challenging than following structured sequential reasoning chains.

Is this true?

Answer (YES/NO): YES